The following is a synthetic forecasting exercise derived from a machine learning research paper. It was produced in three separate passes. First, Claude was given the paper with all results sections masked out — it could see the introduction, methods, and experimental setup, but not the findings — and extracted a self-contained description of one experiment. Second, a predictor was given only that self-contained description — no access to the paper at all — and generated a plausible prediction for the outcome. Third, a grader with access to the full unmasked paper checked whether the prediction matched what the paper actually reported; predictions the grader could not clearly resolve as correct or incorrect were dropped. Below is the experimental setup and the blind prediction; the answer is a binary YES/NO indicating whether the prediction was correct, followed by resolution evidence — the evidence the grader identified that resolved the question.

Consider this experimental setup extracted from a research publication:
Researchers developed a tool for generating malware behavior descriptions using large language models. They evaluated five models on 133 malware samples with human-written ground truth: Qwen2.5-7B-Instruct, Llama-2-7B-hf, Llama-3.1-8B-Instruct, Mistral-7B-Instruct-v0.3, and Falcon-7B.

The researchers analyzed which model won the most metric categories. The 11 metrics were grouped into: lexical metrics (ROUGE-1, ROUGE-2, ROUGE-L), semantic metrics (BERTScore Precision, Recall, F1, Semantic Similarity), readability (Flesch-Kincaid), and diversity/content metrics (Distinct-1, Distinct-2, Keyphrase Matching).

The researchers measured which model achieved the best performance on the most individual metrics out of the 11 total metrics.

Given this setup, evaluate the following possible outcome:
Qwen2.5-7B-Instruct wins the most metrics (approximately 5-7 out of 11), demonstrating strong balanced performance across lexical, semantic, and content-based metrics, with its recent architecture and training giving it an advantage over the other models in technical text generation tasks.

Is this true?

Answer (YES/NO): YES